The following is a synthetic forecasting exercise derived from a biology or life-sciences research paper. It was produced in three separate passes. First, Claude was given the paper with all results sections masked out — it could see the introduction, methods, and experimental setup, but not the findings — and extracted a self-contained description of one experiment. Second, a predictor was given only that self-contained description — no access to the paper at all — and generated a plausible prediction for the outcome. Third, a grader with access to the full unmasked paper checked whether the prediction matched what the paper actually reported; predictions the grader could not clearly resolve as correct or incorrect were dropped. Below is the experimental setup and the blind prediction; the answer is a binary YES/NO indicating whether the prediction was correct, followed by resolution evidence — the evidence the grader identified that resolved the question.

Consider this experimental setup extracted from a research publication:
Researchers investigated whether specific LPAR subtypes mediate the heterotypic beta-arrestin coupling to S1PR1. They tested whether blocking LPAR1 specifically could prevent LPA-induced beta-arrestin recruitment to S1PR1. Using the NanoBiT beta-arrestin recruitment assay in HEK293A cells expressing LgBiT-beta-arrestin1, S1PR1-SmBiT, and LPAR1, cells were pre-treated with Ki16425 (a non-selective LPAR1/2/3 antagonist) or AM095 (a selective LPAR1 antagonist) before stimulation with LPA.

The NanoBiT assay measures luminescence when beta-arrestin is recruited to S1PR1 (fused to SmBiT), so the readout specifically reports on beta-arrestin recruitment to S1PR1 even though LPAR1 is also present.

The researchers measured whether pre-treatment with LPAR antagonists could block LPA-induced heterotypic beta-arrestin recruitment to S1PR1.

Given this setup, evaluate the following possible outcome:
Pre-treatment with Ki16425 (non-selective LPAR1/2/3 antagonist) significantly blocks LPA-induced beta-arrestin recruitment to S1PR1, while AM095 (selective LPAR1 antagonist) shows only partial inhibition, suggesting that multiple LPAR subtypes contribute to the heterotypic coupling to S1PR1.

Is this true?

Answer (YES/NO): NO